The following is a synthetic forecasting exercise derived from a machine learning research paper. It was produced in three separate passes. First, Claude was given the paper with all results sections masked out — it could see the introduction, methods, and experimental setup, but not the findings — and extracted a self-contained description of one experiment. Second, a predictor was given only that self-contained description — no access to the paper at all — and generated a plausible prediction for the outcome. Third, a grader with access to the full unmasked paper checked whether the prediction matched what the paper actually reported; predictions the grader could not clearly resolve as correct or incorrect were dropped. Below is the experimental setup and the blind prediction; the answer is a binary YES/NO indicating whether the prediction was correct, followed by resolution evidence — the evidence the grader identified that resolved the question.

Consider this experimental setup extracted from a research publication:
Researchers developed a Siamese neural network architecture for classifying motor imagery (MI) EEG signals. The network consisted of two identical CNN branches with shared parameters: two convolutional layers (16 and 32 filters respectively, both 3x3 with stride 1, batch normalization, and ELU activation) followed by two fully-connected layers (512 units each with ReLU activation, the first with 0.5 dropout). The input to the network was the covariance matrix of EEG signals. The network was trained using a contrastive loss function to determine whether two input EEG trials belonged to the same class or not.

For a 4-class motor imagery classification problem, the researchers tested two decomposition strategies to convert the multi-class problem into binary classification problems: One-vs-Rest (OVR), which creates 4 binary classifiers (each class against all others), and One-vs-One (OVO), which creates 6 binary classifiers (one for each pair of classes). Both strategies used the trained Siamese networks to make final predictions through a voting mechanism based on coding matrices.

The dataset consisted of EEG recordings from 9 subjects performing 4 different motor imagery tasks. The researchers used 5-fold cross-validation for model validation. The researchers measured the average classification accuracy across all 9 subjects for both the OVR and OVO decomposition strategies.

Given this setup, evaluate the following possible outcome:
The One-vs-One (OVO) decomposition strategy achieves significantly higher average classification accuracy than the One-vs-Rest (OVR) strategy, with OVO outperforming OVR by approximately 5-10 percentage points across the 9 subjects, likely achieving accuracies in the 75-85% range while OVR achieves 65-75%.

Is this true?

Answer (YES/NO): NO